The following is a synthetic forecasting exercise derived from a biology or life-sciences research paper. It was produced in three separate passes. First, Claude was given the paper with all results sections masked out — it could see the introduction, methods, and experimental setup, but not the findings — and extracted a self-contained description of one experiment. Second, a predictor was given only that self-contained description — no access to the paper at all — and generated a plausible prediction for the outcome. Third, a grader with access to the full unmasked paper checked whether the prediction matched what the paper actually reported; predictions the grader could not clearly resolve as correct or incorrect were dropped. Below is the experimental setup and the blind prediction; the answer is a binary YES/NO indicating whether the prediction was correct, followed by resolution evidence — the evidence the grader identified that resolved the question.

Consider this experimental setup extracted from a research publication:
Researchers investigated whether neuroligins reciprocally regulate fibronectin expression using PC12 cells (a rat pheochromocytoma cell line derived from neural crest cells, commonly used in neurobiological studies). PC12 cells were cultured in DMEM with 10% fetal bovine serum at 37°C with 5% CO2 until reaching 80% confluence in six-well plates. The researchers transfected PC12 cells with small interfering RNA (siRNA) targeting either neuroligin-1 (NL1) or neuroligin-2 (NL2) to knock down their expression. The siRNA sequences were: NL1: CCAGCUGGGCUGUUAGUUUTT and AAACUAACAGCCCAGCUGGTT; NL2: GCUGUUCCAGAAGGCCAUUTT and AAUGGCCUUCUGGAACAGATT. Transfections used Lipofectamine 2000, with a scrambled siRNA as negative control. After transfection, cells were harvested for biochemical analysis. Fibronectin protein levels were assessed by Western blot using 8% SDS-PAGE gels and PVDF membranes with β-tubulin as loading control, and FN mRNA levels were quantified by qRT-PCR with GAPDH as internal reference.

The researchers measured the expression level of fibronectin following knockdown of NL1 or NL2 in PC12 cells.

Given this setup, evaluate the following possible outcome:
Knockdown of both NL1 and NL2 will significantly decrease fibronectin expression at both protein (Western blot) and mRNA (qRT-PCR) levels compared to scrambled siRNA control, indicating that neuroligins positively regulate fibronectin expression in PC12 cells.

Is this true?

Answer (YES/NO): NO